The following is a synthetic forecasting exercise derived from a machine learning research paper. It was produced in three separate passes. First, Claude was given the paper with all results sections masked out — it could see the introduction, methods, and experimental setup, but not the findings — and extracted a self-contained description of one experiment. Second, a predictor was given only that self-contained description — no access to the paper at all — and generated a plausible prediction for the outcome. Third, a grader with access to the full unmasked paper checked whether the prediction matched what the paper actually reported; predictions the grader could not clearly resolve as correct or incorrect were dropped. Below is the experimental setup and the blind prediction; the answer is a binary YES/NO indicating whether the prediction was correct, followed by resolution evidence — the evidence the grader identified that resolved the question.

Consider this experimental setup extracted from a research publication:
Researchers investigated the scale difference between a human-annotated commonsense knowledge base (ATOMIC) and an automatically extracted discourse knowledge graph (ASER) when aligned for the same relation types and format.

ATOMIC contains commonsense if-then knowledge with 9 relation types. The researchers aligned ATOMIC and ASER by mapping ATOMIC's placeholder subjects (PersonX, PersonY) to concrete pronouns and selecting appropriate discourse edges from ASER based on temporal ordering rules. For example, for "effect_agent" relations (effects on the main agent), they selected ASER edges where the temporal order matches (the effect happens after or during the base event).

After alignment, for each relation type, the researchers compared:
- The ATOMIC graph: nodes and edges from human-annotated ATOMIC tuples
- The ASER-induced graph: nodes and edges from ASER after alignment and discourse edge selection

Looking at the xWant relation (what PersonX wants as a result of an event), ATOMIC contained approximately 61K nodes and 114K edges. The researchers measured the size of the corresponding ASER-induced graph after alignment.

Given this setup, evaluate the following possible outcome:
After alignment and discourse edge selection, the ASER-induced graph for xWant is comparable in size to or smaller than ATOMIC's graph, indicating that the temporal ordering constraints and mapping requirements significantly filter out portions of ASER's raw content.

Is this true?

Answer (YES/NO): NO